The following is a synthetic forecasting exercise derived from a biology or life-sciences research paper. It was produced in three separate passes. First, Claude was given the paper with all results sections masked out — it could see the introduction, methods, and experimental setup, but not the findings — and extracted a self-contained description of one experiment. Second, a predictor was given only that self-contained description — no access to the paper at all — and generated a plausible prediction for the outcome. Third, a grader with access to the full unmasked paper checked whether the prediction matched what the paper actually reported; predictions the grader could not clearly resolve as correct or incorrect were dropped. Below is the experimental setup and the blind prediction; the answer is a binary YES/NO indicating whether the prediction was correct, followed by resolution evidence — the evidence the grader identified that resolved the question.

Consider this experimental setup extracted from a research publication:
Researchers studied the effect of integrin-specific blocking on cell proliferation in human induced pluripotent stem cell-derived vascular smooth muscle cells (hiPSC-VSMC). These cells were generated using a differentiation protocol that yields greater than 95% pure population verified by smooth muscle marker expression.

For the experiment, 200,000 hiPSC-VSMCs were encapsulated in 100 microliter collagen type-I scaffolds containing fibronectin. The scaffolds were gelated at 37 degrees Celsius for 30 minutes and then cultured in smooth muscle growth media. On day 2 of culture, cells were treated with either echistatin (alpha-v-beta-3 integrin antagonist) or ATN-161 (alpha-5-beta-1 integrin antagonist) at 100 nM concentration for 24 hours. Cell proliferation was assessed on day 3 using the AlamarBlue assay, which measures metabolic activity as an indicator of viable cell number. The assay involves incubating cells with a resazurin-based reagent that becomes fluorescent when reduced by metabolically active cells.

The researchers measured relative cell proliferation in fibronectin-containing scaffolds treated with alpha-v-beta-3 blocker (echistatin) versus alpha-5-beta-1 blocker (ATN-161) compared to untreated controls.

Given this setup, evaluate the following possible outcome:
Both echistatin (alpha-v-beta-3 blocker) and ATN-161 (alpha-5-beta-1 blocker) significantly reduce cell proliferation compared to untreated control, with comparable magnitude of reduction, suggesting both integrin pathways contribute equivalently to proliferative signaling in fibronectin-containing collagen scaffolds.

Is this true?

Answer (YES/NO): NO